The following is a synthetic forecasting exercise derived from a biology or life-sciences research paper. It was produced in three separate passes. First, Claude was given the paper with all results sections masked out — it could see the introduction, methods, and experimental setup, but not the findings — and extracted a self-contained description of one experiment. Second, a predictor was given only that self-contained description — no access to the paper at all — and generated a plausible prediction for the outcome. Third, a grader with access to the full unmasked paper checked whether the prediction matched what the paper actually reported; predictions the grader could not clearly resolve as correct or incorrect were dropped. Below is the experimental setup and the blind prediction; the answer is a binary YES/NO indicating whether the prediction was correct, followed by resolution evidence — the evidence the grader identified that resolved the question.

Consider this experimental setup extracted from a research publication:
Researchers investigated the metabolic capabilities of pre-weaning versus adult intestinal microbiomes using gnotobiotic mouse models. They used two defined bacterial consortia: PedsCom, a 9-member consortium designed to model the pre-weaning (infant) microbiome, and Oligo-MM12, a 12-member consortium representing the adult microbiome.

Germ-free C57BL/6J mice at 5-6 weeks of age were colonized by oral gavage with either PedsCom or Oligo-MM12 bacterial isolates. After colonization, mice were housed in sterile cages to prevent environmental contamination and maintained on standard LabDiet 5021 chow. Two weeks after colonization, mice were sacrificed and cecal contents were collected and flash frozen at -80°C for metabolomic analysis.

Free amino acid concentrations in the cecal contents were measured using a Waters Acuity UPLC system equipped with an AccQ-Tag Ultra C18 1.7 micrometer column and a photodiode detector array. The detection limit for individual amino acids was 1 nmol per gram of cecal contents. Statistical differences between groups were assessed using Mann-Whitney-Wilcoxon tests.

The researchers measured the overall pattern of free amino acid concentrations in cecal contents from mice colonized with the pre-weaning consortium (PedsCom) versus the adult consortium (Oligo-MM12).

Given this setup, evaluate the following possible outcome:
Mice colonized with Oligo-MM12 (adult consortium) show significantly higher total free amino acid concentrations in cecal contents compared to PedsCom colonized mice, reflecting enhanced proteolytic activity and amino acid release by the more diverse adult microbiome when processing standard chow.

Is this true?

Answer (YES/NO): NO